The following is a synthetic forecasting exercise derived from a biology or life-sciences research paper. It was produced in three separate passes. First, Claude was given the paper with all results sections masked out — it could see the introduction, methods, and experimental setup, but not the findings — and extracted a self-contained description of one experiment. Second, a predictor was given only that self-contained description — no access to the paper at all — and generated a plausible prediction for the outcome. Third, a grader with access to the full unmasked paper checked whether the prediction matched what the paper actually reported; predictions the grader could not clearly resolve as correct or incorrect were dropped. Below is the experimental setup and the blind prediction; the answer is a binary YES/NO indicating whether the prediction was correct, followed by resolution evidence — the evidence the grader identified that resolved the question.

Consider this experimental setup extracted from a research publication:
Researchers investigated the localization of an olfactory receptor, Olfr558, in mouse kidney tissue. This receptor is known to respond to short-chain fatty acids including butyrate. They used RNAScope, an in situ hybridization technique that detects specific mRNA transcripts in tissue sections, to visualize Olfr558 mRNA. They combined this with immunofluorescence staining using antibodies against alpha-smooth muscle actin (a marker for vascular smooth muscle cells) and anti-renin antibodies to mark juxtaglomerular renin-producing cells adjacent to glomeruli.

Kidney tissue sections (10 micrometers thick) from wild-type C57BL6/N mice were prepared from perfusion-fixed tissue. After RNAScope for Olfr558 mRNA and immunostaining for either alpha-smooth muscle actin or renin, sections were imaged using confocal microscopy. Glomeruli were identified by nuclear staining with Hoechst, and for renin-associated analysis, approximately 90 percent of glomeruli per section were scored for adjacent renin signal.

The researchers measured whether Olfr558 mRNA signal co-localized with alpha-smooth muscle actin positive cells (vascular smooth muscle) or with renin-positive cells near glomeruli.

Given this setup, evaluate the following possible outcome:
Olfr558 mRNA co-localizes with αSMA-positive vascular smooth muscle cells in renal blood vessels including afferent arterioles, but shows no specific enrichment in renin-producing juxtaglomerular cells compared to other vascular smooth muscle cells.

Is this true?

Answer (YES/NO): NO